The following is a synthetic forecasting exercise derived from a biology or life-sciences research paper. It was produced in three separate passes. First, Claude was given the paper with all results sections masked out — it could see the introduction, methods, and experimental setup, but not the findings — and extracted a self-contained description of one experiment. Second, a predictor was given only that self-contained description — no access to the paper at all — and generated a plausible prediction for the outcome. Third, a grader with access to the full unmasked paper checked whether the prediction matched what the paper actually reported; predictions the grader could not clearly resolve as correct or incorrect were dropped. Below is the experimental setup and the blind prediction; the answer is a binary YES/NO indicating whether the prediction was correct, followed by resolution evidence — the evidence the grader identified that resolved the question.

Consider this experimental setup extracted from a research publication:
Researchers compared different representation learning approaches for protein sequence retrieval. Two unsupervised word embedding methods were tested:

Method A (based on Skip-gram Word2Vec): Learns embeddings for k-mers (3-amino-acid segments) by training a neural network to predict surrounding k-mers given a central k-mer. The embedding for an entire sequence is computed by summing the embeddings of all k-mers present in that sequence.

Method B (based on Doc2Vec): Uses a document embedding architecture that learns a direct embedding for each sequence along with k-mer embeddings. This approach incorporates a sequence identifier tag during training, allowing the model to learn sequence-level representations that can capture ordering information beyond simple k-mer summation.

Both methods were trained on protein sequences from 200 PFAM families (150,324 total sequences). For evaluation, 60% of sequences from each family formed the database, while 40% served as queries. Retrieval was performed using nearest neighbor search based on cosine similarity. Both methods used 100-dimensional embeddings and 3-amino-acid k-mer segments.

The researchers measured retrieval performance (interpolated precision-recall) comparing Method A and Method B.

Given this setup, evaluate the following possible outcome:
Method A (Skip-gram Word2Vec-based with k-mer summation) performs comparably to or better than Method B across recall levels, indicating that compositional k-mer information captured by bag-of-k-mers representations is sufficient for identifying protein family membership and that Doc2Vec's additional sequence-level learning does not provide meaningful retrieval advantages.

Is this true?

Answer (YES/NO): YES